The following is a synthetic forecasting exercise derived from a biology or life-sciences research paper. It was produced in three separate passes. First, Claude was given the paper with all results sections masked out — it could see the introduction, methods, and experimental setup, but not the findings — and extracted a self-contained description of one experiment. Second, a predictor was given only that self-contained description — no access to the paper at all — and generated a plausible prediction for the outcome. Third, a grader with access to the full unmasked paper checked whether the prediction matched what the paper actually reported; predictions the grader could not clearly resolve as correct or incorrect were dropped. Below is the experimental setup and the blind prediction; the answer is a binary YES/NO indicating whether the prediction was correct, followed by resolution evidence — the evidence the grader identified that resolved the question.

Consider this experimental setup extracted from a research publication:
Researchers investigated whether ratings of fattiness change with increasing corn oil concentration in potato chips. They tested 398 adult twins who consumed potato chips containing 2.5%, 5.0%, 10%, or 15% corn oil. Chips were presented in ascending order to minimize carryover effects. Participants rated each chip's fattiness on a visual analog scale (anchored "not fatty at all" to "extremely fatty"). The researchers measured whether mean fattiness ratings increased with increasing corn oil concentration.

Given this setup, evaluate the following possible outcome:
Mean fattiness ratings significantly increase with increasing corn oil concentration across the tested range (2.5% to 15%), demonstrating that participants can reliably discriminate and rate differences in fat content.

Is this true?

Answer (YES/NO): YES